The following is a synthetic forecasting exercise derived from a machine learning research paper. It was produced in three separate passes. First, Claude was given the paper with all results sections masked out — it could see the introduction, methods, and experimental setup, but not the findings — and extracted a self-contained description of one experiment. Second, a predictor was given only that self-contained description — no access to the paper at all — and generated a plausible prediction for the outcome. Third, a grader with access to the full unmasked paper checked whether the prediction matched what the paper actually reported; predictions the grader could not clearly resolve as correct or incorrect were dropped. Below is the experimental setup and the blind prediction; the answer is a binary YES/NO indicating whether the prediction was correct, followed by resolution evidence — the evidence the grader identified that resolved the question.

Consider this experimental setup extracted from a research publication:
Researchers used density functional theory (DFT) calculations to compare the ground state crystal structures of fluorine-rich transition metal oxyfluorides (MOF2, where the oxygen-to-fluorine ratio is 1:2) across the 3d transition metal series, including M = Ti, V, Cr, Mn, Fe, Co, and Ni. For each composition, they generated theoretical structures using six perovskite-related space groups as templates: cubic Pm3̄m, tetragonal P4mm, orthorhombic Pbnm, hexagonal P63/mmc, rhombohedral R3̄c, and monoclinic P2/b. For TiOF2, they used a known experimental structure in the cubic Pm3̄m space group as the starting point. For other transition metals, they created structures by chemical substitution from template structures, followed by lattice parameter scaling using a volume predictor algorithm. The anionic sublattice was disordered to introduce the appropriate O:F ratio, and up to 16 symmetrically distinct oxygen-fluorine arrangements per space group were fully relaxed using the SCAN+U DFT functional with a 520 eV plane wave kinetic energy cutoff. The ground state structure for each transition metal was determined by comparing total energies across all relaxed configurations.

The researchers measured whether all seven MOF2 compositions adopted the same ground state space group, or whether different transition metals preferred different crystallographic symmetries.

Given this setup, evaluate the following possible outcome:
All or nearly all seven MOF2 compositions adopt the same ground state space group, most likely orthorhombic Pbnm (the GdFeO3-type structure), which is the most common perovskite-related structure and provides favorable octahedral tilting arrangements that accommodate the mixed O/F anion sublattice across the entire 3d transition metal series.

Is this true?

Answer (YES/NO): NO